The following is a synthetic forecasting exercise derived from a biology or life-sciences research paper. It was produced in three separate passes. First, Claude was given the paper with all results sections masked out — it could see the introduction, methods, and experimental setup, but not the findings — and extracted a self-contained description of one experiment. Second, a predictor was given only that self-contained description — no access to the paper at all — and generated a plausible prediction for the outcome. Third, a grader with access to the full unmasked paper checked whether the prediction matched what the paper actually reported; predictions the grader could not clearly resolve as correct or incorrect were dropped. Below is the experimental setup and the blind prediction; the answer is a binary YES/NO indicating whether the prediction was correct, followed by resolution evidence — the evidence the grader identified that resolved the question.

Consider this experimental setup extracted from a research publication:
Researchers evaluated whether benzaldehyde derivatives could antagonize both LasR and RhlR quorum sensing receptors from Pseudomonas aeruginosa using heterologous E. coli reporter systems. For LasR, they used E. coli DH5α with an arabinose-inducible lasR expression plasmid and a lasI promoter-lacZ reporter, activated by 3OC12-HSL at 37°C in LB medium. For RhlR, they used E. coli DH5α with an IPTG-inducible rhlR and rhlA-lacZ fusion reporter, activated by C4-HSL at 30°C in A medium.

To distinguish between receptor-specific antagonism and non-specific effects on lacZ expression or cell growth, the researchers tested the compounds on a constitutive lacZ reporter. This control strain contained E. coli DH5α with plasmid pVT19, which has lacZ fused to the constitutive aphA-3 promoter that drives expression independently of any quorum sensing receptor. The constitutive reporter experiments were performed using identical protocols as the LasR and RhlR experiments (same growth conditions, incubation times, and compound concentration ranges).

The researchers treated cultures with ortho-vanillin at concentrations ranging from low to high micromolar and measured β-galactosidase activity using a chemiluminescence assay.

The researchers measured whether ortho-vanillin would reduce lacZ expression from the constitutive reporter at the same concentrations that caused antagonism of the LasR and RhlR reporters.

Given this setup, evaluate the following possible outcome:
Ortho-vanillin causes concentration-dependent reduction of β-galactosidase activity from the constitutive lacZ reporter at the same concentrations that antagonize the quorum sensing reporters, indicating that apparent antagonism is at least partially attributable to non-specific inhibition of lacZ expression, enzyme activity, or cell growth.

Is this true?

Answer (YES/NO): NO